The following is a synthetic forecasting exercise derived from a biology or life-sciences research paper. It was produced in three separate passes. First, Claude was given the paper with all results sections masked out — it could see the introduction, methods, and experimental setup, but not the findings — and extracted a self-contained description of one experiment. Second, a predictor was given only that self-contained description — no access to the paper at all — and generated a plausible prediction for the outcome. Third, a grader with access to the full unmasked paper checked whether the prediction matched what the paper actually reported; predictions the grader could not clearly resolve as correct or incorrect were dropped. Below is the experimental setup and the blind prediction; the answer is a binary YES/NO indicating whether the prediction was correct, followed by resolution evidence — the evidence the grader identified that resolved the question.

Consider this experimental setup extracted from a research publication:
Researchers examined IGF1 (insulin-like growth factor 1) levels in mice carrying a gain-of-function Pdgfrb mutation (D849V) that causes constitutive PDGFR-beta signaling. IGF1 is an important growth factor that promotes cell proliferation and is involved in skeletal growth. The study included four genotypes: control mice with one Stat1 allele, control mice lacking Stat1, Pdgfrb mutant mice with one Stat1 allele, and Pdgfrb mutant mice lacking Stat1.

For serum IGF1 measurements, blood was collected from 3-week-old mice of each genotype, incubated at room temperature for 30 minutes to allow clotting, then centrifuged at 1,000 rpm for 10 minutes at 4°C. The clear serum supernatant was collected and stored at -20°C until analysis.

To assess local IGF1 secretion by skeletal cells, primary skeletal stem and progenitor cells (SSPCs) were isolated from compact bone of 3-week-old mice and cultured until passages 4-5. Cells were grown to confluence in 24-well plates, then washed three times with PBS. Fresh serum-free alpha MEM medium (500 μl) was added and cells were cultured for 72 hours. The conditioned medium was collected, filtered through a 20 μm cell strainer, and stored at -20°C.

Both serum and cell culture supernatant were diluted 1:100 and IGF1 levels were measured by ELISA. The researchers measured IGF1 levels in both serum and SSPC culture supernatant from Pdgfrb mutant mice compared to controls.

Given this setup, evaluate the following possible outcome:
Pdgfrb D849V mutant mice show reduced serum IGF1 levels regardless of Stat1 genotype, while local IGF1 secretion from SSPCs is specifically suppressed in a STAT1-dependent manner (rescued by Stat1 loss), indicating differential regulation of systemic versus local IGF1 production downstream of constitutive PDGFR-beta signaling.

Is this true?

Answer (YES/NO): NO